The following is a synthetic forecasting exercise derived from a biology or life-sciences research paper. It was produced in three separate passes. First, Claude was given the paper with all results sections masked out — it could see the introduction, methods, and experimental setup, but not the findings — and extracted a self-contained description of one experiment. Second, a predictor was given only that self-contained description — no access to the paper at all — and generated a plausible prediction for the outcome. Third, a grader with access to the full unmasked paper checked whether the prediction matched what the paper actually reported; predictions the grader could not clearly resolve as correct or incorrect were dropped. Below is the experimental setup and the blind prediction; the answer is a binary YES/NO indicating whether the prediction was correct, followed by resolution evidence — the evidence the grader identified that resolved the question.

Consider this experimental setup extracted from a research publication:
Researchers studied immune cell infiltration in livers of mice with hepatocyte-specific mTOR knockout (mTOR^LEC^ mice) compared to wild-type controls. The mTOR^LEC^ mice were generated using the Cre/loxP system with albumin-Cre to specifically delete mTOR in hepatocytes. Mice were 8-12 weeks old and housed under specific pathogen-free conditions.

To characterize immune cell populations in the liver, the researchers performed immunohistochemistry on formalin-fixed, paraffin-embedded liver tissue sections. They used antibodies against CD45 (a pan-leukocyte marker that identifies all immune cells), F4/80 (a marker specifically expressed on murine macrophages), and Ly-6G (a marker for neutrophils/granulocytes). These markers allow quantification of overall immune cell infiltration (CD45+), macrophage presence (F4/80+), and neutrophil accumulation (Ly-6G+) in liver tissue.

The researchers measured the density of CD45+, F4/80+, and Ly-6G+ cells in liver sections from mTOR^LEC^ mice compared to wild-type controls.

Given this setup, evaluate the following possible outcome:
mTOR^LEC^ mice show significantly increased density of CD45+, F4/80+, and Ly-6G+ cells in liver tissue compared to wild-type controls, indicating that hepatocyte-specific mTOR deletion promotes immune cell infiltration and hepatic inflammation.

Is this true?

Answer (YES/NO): NO